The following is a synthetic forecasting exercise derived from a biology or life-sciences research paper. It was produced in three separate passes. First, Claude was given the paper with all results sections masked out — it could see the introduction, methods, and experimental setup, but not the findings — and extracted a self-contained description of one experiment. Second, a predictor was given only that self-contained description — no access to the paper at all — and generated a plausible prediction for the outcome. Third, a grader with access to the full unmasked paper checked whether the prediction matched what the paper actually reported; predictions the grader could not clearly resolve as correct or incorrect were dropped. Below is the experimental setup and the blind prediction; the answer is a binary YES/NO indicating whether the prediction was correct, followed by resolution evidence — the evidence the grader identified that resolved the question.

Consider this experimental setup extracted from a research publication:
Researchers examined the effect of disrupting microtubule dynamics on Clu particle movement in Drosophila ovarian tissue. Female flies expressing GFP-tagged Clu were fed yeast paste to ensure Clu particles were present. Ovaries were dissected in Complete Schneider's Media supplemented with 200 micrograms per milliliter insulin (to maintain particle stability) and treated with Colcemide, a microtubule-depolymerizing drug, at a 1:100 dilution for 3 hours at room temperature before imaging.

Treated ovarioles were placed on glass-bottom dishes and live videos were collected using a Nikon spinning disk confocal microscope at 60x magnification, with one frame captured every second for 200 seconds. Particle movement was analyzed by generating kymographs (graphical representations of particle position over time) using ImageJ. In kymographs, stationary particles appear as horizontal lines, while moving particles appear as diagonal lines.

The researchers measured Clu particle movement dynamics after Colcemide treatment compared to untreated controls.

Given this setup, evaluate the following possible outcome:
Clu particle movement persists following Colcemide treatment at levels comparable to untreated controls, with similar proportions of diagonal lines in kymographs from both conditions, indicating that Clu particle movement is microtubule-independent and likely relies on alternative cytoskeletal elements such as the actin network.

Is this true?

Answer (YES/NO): NO